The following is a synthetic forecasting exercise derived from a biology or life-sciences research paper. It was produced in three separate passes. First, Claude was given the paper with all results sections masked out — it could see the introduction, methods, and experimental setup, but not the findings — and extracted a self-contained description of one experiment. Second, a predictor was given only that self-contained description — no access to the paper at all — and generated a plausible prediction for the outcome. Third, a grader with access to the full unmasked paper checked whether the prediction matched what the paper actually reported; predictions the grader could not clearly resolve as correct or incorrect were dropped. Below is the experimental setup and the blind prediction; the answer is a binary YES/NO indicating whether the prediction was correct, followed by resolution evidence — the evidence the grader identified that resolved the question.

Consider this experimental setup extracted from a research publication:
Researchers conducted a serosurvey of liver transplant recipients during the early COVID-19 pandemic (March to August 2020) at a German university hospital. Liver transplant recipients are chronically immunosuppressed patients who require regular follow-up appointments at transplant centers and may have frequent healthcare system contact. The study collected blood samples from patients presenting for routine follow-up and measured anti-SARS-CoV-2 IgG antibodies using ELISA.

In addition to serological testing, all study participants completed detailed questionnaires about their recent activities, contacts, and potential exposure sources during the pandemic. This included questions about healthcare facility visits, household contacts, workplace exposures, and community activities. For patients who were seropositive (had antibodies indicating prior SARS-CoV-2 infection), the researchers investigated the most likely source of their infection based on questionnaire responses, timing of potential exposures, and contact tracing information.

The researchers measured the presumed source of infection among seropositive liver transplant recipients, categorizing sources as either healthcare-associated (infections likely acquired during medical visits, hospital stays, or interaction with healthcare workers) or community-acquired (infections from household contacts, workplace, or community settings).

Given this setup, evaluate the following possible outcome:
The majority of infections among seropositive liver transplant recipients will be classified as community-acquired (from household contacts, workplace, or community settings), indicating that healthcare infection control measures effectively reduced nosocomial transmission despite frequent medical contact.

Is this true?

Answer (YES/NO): NO